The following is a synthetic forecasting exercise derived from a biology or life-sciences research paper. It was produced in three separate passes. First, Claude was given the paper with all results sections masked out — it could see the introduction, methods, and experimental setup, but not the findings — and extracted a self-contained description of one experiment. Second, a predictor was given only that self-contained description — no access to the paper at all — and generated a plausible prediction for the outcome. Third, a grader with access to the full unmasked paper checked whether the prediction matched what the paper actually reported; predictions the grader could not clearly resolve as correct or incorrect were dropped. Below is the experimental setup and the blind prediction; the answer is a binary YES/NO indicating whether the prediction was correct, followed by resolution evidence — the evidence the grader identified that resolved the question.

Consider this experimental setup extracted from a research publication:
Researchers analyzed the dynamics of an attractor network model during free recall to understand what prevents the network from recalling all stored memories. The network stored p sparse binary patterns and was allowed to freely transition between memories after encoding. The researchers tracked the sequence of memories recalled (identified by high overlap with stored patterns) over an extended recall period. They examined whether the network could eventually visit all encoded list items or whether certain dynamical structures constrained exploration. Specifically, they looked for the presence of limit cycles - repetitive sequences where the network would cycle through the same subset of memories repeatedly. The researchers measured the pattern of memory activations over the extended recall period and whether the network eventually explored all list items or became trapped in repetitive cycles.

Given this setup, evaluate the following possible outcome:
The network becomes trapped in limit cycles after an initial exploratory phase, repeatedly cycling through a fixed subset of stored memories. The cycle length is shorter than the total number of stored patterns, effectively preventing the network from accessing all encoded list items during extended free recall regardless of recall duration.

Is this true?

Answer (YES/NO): YES